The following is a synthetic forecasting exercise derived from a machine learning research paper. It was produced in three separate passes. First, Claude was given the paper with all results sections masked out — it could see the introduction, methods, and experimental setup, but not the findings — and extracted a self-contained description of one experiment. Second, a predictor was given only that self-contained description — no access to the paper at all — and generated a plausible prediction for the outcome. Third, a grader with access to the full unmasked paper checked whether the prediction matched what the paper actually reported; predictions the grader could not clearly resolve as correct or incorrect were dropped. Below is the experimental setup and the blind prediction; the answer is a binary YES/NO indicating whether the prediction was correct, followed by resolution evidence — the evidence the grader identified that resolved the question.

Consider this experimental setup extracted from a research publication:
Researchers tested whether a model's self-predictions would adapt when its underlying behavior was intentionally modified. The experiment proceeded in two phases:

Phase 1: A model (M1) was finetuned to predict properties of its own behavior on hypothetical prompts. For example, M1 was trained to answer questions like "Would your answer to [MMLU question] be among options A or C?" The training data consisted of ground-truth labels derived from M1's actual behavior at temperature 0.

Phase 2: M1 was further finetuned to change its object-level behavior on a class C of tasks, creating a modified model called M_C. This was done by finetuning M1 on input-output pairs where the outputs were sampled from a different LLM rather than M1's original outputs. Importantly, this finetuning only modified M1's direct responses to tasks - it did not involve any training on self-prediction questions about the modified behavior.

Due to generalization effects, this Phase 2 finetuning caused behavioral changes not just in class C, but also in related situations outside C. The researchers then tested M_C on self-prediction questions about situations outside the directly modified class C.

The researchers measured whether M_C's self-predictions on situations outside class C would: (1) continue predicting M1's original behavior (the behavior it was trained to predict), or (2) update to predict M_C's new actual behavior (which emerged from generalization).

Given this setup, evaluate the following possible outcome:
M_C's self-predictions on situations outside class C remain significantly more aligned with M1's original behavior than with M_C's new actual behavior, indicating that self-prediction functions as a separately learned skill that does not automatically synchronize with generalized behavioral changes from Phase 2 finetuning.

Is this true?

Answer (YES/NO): NO